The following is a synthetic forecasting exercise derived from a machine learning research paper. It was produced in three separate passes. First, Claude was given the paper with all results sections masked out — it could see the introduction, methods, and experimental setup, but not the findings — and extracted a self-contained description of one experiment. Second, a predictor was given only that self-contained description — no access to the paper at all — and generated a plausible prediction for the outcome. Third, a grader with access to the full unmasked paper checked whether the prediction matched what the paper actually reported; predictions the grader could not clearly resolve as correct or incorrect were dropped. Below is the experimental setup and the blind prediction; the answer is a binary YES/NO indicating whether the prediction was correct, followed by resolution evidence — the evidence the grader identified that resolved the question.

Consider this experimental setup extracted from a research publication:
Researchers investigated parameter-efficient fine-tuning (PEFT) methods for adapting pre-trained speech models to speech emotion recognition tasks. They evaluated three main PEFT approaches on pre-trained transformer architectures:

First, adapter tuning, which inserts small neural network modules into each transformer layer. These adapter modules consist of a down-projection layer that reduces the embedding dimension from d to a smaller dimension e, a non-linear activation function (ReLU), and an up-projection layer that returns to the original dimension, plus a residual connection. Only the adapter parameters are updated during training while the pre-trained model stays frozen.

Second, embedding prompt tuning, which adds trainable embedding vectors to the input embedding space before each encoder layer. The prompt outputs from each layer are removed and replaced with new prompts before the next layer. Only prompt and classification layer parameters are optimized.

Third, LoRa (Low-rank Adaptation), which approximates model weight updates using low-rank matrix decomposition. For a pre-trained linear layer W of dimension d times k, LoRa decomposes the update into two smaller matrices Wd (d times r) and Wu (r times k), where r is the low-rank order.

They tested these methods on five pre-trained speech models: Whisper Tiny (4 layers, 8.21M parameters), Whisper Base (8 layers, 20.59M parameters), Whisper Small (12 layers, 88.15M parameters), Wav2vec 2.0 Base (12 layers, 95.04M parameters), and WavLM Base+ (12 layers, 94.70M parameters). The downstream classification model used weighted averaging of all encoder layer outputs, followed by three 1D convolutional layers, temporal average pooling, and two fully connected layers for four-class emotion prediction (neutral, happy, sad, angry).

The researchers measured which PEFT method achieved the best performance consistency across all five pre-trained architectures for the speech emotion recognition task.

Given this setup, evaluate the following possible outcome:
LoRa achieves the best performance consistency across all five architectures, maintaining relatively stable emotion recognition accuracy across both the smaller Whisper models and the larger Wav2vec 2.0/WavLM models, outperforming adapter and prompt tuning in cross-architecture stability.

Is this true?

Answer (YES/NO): YES